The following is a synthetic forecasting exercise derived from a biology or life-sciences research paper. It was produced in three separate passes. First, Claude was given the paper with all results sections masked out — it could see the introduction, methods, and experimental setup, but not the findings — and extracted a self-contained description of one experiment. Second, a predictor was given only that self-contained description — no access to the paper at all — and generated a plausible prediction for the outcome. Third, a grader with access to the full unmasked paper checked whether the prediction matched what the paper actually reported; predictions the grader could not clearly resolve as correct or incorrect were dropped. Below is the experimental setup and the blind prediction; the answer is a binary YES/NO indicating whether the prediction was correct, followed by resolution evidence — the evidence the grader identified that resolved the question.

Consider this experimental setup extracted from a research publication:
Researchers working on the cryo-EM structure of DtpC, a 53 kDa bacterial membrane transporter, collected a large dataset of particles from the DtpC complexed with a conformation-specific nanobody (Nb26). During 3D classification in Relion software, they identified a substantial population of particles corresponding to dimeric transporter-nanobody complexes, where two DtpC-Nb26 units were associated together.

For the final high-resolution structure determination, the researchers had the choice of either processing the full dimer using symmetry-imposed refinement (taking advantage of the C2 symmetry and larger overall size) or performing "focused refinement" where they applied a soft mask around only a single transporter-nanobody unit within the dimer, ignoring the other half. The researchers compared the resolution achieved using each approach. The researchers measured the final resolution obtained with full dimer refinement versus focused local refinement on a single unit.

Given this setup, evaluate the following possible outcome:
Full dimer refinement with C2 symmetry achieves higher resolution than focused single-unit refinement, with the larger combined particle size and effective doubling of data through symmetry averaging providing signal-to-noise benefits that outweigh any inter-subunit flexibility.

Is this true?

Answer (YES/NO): NO